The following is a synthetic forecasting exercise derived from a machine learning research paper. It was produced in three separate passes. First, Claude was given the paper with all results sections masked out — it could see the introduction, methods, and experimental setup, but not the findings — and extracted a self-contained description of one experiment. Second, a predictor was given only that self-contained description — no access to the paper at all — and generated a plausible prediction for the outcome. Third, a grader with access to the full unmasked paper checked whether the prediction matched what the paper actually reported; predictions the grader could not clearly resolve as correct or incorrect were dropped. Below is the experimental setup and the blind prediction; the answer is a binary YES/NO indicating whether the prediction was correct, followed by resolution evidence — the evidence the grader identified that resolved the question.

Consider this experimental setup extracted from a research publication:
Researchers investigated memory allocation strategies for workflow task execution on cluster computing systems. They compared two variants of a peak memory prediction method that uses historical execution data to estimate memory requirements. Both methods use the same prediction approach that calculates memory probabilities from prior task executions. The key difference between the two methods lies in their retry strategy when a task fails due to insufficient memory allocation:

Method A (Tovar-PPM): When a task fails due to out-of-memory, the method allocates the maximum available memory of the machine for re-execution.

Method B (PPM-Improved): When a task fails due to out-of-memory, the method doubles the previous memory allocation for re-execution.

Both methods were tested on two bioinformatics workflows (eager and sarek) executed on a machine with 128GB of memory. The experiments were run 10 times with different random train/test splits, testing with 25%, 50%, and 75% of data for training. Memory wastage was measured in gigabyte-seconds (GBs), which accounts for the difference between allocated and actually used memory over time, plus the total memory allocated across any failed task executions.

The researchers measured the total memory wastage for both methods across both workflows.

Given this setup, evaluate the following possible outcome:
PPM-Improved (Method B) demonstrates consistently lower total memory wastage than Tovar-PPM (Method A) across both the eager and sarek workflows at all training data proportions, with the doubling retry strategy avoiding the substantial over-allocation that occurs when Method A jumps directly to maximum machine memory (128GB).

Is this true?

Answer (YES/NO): YES